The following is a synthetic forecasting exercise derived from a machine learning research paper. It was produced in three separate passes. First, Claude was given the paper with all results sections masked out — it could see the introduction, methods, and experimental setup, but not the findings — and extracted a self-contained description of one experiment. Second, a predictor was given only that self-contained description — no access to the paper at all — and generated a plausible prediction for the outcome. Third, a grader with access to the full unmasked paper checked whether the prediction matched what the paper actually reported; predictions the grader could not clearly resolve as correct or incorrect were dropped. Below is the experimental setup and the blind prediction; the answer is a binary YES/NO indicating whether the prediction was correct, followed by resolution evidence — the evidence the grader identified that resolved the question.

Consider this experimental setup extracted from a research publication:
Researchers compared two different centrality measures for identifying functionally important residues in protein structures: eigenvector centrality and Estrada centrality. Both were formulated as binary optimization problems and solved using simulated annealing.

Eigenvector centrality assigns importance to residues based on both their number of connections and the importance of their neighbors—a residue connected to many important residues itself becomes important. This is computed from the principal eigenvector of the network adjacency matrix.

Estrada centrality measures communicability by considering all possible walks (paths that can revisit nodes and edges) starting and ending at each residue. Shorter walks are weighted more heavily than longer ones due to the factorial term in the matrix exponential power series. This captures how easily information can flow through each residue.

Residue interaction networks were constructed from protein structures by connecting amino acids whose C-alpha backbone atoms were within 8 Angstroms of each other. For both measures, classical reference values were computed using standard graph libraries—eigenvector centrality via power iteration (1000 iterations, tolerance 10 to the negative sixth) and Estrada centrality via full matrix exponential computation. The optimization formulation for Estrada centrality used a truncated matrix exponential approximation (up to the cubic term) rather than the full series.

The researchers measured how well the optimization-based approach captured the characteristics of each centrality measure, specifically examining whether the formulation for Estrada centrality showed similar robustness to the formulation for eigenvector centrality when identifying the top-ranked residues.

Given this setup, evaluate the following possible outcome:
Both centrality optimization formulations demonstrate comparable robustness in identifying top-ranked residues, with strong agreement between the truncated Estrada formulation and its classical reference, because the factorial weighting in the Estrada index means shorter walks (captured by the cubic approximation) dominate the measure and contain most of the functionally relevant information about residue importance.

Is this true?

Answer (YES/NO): NO